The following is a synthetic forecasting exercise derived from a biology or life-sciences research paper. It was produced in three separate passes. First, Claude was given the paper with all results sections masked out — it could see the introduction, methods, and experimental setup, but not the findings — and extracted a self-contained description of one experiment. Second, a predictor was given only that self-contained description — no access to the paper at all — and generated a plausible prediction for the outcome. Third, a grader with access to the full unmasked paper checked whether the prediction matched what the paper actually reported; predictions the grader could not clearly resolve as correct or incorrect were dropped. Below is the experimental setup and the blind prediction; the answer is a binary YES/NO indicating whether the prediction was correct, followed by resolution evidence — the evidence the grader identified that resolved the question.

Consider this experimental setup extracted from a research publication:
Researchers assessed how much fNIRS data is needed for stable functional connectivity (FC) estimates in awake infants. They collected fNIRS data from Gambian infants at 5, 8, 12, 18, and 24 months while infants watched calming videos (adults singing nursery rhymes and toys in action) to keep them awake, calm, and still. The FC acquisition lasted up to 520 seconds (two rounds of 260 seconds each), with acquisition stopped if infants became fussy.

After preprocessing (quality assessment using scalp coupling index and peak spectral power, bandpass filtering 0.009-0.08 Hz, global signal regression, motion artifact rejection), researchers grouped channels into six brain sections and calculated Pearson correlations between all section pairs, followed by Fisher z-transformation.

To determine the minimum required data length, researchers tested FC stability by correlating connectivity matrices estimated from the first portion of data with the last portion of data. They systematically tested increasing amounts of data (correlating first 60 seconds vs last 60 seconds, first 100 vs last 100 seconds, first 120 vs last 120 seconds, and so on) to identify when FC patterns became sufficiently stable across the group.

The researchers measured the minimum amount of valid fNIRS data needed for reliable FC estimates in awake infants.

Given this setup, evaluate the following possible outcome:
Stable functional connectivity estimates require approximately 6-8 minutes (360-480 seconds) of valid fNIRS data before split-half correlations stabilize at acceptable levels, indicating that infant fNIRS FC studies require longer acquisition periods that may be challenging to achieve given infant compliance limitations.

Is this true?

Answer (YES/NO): NO